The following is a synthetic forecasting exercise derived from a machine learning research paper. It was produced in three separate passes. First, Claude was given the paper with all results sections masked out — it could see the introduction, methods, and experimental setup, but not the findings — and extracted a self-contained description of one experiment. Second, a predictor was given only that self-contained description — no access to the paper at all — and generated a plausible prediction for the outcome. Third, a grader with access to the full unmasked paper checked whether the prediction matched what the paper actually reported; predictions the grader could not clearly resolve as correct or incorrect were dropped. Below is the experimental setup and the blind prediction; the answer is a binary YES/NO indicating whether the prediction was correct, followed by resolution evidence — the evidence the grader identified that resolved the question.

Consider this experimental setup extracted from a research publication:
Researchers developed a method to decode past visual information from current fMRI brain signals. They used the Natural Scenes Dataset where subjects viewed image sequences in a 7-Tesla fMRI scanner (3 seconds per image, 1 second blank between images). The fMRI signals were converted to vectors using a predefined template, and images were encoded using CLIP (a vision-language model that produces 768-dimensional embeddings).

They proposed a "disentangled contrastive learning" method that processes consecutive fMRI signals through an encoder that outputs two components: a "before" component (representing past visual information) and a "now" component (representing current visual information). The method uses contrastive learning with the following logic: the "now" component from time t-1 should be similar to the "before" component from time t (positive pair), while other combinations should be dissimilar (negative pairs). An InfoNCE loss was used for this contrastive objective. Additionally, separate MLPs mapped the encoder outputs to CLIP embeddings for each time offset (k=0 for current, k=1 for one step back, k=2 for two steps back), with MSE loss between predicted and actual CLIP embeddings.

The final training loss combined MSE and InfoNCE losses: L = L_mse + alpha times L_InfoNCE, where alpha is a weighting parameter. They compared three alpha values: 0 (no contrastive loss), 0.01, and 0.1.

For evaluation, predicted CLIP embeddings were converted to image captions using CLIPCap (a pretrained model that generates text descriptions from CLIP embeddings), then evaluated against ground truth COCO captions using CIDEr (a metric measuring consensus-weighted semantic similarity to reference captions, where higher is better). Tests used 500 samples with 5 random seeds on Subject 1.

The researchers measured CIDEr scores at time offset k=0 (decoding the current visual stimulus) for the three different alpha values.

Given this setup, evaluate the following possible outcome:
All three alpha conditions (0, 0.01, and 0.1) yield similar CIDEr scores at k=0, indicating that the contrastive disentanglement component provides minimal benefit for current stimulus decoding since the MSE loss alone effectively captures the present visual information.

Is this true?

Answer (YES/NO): NO